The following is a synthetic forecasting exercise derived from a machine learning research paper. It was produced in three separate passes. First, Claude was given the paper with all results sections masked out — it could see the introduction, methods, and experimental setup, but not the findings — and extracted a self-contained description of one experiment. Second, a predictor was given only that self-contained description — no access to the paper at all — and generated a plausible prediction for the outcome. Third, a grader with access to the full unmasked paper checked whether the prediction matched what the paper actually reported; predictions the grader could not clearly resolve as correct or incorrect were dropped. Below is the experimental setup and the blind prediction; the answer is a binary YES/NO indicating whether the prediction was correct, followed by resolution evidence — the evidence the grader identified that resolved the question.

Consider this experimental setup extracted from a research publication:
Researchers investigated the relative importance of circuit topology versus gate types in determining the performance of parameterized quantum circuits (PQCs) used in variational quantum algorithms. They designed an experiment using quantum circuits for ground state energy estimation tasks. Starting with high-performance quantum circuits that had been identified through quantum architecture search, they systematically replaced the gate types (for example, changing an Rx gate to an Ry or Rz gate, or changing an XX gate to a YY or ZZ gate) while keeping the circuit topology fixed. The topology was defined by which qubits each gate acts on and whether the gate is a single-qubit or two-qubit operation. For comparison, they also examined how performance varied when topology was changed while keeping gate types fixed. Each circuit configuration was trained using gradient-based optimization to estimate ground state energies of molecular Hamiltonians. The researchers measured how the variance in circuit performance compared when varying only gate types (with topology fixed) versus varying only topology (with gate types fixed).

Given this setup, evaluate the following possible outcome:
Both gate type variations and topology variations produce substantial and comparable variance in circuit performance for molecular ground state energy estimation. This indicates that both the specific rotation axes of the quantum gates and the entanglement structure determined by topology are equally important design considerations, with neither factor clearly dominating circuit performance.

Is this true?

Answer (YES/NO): NO